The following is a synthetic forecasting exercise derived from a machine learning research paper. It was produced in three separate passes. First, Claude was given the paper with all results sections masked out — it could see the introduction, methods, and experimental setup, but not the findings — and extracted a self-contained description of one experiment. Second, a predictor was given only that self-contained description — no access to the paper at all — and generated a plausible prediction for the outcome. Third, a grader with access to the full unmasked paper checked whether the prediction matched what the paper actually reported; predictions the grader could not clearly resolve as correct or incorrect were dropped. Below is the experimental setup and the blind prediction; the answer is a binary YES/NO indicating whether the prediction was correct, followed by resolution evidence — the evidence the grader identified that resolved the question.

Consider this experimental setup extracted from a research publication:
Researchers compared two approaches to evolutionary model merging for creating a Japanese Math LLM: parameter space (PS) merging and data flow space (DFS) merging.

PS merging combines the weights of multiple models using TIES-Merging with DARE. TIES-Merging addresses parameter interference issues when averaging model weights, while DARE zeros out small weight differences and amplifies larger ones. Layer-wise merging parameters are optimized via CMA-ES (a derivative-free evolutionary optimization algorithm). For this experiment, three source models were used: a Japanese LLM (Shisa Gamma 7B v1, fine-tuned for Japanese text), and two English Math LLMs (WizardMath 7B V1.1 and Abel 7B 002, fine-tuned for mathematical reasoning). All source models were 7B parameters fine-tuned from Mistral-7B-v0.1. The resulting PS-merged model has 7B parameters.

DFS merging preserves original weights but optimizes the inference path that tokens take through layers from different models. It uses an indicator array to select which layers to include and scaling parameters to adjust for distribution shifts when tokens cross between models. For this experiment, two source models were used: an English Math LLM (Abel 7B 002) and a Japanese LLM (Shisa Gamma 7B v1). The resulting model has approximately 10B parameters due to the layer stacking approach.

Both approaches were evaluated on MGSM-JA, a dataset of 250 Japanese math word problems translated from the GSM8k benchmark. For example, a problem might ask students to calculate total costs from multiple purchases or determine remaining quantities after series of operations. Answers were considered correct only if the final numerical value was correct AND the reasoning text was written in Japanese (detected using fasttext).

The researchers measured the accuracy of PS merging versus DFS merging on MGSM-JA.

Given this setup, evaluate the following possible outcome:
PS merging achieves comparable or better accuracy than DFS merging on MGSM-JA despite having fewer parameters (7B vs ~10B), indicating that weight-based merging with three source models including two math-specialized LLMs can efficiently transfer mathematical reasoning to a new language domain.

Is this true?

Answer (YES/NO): YES